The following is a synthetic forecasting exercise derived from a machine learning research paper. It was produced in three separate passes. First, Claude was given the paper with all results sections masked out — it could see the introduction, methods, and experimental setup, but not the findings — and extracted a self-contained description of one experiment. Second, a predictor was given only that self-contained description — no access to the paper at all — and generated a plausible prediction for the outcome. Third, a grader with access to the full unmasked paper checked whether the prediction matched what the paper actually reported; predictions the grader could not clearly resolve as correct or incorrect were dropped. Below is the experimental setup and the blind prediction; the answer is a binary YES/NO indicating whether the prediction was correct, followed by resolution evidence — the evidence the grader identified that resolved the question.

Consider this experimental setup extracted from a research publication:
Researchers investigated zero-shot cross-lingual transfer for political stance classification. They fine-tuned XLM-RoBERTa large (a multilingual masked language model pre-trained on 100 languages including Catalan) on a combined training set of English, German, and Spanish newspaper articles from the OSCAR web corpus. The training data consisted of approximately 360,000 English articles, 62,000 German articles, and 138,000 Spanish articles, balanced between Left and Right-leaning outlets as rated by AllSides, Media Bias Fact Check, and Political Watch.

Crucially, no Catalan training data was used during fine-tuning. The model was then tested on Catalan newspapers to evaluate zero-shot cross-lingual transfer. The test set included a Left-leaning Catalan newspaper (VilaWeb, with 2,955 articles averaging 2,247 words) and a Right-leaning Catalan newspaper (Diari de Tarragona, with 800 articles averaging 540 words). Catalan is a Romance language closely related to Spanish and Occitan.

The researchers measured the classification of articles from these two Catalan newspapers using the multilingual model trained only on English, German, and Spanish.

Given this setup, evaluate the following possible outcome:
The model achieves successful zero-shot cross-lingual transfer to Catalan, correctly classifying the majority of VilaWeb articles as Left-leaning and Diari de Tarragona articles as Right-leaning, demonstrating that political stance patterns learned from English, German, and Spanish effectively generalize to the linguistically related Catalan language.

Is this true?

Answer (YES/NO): YES